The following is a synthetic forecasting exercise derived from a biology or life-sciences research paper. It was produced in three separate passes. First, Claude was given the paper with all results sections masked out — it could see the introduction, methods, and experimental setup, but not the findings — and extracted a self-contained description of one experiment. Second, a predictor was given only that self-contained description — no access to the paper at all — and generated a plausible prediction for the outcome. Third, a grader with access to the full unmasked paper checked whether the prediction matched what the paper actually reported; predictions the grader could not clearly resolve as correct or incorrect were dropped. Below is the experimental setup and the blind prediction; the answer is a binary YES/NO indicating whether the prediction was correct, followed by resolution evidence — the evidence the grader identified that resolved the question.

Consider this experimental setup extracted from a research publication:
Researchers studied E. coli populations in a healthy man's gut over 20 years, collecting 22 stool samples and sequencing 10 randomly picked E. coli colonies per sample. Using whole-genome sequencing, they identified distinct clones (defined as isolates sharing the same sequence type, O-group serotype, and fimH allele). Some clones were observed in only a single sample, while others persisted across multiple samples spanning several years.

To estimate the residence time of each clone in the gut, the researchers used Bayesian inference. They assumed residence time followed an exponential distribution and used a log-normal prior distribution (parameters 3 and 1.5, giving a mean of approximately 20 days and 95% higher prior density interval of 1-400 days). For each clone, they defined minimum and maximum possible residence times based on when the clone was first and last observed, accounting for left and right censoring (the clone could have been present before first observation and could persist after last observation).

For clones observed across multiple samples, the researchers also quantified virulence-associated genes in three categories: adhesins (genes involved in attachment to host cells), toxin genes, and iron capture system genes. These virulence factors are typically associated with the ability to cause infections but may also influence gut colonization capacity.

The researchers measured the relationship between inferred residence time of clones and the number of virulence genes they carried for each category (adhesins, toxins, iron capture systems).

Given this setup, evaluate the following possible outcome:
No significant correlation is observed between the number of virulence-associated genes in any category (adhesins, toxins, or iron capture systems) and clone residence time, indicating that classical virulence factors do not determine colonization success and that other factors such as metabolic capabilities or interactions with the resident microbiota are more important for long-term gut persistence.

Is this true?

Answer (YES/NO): YES